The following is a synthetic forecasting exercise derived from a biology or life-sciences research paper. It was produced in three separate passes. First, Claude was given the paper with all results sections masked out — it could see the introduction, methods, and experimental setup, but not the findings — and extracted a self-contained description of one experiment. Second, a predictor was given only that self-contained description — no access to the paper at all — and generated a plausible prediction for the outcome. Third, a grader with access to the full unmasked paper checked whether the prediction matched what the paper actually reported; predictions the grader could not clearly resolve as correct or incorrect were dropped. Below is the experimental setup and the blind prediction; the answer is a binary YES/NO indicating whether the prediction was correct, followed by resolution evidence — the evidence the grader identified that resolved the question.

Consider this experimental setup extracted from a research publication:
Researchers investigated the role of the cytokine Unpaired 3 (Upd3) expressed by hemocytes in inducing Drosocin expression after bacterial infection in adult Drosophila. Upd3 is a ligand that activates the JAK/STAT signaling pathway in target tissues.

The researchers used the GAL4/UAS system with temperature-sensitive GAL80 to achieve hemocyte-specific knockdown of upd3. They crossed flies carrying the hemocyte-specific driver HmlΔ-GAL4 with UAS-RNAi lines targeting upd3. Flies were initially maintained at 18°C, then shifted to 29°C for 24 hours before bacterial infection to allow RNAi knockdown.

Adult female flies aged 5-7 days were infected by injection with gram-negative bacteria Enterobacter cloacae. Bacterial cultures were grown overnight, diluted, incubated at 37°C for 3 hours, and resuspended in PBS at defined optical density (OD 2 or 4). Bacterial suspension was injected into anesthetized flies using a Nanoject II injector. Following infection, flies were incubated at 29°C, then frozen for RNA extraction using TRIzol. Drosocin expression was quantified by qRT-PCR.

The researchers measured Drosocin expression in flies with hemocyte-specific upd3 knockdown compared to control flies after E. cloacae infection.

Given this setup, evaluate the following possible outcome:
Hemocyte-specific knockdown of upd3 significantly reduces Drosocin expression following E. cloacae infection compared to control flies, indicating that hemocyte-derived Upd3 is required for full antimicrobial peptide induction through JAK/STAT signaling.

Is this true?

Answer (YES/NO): YES